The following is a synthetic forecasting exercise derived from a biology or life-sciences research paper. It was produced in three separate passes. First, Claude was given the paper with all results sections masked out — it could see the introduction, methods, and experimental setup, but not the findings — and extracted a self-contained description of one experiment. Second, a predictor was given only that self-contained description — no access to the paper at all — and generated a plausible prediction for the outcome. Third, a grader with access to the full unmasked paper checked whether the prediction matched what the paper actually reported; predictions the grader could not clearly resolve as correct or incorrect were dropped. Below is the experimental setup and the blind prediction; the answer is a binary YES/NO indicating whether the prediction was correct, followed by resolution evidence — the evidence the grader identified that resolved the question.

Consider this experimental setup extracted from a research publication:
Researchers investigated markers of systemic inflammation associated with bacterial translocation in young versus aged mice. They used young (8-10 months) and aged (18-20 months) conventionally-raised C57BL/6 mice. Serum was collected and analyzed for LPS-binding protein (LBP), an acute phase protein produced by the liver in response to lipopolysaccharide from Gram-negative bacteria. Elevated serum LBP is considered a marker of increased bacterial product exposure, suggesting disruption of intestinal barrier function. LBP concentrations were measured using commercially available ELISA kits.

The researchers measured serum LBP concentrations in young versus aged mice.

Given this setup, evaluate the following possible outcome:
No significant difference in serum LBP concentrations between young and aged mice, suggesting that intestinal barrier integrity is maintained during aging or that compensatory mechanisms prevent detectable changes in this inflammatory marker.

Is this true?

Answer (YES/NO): NO